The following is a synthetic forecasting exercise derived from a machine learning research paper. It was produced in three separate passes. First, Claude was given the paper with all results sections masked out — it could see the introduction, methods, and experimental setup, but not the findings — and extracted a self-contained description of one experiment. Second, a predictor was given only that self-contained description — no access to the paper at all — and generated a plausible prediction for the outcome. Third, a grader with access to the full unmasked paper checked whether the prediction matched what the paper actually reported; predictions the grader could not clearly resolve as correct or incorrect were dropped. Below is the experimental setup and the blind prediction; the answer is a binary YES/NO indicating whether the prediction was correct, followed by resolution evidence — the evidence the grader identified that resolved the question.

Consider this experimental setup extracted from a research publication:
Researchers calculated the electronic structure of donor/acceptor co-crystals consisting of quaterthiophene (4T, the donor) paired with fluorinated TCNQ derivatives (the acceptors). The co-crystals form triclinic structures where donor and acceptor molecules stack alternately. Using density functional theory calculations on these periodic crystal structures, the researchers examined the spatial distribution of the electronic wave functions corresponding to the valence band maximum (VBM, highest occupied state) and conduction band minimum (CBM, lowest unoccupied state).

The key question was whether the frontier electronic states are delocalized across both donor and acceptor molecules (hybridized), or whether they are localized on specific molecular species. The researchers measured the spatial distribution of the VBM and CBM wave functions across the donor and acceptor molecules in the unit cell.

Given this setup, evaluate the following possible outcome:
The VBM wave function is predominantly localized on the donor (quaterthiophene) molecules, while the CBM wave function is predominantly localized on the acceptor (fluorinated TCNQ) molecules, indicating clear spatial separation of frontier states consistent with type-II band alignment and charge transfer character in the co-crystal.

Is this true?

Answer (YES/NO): YES